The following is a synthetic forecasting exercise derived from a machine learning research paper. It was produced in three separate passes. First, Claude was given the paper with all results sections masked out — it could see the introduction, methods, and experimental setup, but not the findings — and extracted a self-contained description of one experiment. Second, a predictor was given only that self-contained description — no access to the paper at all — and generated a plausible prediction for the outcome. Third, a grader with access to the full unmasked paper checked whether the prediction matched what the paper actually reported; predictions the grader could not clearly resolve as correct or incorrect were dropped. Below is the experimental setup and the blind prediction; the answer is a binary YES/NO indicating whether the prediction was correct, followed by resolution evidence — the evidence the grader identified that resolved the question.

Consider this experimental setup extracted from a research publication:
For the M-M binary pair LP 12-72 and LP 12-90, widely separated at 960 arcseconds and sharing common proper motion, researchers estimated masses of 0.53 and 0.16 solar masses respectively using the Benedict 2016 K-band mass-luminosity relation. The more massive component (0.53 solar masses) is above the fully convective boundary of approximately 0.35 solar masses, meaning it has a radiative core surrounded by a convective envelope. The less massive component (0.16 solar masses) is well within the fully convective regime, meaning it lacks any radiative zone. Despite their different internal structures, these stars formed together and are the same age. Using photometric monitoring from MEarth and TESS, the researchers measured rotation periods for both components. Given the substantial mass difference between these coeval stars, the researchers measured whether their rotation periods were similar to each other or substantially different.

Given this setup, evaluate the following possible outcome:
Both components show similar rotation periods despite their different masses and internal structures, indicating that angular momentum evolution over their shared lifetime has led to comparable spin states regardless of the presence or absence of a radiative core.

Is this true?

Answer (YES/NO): YES